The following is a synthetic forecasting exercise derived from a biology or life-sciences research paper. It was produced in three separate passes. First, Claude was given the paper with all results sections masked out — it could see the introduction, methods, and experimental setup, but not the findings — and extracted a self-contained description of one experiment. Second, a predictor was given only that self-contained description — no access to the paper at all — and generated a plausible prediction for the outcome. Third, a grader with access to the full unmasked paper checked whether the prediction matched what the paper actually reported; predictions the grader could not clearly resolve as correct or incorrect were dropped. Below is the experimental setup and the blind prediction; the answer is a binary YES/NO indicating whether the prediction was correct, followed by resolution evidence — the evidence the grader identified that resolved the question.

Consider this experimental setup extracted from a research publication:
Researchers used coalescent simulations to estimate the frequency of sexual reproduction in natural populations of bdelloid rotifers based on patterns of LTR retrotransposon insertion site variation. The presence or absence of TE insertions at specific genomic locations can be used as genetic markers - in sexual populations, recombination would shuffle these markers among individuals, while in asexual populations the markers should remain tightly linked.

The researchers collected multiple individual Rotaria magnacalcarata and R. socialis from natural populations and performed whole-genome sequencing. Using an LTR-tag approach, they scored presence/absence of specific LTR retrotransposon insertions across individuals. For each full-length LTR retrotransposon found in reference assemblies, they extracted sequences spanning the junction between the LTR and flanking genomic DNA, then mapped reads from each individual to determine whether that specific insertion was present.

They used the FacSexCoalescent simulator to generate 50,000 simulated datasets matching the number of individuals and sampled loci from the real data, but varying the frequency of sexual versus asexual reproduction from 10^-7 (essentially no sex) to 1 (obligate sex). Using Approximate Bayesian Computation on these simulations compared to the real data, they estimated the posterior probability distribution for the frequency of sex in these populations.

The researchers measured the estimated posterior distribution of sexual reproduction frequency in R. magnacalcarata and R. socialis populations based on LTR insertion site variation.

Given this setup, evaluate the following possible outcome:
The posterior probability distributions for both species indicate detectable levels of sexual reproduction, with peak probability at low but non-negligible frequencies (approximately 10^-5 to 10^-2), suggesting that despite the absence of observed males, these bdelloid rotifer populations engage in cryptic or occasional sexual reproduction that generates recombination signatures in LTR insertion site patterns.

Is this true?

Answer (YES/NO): NO